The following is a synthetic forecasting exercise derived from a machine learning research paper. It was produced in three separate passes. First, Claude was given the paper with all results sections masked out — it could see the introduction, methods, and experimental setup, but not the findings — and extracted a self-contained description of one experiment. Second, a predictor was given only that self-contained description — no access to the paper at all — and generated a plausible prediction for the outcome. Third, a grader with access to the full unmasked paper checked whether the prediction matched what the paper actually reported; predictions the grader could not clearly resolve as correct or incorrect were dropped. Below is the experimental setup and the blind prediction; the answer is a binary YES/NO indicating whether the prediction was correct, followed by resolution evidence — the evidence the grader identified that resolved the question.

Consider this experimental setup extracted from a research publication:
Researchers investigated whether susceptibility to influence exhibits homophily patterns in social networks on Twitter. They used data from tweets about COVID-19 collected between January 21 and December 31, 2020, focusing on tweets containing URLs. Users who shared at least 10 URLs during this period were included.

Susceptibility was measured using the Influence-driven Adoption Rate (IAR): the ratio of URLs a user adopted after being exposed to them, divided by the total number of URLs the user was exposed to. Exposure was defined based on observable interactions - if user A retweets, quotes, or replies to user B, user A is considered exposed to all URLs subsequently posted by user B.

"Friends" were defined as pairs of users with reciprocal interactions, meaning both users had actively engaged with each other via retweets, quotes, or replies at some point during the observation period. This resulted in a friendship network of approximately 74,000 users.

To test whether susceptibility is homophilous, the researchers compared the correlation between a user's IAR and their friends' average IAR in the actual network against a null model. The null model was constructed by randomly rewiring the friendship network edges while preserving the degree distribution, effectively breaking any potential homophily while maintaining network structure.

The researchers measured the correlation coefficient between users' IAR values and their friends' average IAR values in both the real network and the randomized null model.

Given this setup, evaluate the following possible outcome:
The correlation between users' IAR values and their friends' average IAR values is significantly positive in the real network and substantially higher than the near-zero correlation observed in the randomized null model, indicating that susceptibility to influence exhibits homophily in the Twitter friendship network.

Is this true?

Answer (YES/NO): YES